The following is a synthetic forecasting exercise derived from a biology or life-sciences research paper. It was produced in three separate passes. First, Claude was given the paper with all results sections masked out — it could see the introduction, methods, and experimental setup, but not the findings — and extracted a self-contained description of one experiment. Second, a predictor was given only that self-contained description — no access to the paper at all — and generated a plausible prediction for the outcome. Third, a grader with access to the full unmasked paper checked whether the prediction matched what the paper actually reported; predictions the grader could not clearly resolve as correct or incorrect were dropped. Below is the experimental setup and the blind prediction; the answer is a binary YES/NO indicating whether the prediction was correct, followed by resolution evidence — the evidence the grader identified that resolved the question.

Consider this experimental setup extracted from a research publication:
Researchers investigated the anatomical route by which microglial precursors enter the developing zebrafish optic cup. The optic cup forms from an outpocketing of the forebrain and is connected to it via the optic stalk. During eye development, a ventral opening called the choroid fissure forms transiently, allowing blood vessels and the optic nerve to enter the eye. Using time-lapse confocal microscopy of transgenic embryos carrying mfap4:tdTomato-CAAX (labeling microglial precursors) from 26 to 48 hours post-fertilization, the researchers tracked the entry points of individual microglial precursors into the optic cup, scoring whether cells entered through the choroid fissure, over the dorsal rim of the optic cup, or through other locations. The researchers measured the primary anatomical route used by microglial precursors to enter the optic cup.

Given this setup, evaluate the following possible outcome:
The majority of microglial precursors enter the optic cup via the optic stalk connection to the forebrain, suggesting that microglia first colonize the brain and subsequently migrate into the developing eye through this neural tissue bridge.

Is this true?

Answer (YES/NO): NO